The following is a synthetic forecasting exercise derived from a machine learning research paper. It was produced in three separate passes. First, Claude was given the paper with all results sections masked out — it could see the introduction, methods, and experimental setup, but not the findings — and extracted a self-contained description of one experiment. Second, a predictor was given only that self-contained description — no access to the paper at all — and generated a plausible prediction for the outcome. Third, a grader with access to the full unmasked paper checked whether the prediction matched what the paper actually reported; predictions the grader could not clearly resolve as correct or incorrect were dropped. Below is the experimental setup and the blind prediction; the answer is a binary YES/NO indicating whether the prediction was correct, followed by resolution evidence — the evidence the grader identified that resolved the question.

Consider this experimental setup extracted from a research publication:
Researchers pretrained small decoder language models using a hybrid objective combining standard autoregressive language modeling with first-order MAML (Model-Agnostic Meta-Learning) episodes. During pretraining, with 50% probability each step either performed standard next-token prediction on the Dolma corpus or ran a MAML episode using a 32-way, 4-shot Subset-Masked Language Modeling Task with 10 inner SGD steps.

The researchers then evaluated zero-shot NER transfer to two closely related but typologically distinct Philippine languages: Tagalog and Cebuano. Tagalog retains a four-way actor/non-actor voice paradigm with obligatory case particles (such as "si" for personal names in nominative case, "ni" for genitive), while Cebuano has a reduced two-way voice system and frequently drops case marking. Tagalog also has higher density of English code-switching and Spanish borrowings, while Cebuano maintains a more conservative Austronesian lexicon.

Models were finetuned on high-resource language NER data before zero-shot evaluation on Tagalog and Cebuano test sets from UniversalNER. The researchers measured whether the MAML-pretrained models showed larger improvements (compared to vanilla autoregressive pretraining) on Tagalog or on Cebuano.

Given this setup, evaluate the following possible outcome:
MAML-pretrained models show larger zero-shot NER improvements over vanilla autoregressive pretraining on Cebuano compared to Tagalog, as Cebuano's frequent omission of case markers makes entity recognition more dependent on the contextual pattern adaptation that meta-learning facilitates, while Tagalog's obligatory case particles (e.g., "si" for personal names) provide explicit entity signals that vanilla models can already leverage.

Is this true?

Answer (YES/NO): NO